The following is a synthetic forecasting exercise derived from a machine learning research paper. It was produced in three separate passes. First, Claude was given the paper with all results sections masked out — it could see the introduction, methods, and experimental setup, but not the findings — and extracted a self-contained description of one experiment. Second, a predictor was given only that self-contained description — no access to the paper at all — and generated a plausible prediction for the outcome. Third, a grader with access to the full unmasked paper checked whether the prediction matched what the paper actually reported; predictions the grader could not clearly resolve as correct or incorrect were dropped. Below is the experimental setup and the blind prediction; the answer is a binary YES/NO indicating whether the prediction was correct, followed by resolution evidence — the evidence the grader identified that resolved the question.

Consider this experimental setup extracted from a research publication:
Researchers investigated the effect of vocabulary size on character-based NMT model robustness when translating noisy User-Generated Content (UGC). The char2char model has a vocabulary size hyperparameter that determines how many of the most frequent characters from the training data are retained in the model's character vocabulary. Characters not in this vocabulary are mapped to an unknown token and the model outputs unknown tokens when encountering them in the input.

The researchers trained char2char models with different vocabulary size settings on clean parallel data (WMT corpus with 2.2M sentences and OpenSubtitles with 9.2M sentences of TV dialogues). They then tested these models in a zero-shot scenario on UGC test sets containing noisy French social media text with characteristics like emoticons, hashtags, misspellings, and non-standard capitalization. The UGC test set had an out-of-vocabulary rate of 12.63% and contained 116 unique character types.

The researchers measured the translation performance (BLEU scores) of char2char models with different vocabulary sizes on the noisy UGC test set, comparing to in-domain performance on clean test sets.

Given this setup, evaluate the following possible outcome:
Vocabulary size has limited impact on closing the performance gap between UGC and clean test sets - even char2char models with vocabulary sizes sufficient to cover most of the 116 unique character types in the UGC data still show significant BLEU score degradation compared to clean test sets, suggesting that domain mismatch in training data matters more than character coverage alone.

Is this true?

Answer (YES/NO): NO